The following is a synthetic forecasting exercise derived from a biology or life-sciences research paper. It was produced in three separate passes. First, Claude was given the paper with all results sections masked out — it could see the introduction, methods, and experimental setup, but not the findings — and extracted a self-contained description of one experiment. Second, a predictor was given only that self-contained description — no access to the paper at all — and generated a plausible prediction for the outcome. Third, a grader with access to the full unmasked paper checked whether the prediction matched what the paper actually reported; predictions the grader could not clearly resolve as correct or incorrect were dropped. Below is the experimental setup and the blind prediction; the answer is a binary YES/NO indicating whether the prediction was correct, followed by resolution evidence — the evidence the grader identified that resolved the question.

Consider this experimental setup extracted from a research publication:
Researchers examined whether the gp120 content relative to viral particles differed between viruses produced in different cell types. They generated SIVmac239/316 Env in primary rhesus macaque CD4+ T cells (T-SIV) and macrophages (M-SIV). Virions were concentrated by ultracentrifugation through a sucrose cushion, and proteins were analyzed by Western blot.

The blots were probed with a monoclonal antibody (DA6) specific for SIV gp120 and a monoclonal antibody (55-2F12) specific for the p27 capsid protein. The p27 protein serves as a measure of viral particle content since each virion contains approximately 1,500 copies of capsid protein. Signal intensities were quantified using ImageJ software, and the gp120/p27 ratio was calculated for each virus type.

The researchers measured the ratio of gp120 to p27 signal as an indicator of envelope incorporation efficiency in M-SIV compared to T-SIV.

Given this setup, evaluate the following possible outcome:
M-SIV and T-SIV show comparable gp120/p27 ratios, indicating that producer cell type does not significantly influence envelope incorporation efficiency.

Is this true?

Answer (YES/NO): NO